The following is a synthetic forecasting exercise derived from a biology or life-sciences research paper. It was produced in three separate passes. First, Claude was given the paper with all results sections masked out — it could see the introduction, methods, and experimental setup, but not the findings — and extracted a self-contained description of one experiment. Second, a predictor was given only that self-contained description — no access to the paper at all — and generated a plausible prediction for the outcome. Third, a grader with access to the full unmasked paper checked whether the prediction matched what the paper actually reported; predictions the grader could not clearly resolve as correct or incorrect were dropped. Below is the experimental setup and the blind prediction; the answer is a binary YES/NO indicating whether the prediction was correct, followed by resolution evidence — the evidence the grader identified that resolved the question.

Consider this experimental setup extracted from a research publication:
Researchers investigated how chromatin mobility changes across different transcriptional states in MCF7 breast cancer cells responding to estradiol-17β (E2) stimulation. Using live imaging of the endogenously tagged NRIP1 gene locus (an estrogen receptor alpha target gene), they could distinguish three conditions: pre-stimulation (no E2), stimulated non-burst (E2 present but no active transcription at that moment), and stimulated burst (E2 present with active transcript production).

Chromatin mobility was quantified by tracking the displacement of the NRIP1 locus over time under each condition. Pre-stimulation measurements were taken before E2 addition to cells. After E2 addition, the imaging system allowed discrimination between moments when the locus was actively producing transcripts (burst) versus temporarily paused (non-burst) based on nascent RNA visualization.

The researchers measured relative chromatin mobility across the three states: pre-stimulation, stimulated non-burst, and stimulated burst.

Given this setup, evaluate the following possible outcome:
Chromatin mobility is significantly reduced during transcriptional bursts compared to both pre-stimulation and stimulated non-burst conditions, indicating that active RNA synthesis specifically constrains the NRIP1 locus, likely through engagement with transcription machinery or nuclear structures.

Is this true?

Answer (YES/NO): NO